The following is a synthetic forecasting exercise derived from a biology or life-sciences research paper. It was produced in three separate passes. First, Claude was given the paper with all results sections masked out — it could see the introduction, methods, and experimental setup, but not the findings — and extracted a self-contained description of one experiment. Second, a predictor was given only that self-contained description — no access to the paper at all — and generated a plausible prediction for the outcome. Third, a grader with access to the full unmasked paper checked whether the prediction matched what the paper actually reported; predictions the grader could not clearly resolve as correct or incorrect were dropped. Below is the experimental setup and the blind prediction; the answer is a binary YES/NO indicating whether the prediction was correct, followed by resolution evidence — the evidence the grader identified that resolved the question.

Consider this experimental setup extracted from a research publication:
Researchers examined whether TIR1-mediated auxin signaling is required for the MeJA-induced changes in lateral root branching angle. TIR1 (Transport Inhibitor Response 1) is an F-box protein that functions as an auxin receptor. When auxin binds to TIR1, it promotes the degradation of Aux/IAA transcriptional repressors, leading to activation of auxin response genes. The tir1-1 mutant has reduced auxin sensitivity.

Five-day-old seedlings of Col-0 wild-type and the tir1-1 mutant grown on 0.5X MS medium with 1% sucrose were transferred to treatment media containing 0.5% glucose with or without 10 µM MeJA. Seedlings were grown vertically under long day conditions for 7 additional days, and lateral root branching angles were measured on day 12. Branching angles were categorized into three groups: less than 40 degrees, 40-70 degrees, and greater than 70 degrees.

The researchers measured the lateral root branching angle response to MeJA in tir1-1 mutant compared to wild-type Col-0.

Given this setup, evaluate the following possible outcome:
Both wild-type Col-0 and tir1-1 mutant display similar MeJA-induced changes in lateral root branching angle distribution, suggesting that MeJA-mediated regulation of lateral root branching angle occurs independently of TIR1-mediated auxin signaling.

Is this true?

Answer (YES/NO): NO